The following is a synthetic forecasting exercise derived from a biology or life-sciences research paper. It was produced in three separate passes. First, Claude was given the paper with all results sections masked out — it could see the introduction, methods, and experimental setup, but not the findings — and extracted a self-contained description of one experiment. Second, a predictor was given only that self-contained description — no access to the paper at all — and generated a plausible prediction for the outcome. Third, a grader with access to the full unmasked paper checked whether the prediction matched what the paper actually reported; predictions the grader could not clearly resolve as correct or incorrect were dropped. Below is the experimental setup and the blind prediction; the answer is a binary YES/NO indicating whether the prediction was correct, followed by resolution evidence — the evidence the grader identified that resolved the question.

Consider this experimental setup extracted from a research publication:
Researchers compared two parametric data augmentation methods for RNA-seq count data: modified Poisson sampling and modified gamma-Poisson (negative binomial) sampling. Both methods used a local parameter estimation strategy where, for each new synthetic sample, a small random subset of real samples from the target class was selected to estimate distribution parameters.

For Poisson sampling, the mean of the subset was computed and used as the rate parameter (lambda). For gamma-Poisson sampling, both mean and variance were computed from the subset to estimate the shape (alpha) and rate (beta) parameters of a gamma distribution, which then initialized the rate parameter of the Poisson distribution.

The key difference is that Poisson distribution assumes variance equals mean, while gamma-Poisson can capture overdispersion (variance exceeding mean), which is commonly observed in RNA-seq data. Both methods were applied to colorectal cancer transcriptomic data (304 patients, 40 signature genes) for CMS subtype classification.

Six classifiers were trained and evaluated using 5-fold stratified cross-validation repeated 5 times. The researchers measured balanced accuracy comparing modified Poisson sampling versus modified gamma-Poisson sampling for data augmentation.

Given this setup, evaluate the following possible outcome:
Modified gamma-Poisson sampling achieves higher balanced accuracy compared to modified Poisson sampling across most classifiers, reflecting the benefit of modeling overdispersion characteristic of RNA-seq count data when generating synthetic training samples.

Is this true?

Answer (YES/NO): NO